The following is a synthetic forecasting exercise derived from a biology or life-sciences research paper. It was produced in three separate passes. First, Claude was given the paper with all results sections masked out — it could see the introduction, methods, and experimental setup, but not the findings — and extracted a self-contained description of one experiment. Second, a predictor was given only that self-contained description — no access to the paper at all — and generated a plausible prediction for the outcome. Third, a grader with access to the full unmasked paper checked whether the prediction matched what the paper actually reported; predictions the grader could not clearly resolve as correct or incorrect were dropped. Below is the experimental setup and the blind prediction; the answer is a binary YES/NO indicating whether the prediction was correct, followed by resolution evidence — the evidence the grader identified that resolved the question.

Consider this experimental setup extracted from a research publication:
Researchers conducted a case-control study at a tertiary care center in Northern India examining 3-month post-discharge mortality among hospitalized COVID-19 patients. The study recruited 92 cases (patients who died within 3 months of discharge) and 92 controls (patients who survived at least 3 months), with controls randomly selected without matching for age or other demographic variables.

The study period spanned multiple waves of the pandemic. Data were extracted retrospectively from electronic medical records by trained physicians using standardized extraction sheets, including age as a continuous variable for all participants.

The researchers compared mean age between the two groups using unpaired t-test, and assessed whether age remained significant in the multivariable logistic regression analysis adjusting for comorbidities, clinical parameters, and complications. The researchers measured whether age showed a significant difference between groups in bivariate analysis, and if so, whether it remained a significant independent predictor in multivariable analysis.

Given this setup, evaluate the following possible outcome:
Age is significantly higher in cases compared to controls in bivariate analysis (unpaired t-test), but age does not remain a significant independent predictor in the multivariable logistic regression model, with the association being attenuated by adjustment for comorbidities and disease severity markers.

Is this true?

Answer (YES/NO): NO